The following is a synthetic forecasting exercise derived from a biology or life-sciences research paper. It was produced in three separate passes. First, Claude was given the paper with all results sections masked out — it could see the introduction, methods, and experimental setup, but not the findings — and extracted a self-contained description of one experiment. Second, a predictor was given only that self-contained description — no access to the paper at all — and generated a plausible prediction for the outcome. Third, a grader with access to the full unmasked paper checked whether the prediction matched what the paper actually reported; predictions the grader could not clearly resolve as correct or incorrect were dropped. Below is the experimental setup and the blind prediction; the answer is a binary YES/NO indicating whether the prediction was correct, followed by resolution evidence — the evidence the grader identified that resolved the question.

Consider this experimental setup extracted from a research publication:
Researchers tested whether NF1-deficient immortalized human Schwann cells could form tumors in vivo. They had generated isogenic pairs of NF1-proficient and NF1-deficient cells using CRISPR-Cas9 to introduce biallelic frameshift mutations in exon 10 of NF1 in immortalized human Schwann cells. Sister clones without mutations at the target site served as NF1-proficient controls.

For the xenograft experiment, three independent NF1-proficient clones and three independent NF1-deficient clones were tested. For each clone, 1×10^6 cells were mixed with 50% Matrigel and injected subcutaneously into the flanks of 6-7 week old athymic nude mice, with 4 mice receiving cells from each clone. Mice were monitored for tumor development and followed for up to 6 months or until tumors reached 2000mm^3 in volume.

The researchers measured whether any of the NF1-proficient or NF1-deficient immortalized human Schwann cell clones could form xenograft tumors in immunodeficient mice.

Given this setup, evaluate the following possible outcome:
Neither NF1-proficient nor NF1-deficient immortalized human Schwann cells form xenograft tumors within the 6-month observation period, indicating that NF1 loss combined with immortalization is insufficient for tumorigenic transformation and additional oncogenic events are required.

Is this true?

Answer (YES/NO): NO